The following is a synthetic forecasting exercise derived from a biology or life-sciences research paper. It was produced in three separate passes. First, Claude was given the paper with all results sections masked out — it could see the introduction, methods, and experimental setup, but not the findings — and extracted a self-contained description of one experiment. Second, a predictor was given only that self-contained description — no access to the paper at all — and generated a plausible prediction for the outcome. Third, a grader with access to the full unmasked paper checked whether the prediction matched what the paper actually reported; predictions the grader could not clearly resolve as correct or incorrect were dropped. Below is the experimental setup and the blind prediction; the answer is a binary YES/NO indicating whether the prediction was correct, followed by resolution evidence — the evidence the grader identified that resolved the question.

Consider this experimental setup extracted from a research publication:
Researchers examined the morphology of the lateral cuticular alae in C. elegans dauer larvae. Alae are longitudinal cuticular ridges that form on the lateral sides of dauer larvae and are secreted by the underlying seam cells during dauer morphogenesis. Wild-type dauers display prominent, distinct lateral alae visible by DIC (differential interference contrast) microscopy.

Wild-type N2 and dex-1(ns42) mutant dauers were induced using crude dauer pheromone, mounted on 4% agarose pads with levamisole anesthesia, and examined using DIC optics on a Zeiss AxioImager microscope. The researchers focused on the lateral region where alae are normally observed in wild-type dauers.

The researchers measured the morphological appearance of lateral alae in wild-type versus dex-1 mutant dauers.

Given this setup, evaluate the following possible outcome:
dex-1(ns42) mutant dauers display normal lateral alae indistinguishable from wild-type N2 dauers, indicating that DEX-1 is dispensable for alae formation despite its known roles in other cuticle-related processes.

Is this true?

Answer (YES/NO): NO